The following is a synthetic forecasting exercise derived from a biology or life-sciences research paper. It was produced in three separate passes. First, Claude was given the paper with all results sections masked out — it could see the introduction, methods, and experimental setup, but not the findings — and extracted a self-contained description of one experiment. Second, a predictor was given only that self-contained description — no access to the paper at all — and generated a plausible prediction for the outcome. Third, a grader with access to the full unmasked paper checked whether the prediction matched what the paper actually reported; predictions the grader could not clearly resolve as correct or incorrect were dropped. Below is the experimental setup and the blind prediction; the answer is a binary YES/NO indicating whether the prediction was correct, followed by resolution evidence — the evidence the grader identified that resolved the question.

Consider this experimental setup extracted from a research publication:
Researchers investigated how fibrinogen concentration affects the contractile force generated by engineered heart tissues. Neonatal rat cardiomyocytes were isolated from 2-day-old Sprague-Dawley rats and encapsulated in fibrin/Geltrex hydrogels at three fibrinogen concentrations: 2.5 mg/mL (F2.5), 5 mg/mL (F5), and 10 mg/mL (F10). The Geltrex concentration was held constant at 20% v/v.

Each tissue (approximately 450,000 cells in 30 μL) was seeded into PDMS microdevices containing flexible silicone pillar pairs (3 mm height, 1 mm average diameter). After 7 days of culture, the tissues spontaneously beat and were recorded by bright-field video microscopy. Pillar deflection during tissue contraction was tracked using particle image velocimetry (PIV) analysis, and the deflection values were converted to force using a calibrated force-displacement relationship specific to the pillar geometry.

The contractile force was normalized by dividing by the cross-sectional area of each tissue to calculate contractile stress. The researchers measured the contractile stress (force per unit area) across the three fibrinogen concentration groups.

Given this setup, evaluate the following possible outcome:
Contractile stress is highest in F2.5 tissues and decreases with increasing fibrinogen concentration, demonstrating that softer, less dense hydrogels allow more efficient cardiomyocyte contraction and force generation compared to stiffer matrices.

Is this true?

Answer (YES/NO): YES